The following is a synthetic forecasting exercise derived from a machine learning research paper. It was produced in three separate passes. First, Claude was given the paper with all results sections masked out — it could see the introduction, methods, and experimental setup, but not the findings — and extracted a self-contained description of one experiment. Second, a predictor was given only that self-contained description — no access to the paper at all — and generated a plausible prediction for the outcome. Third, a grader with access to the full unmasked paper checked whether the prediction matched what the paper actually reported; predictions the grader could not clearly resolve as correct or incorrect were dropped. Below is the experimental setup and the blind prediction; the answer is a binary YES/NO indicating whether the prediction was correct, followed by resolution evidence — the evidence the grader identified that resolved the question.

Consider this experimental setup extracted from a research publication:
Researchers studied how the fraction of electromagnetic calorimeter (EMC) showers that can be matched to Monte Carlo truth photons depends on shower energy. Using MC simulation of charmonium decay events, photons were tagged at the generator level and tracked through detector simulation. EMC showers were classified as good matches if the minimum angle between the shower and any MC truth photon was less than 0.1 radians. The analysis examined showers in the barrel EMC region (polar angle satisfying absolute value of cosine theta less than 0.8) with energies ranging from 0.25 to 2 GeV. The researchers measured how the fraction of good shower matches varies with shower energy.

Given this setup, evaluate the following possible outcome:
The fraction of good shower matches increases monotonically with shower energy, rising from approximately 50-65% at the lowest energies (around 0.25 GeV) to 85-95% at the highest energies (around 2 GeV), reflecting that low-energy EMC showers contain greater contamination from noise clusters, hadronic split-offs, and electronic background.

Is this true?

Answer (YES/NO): YES